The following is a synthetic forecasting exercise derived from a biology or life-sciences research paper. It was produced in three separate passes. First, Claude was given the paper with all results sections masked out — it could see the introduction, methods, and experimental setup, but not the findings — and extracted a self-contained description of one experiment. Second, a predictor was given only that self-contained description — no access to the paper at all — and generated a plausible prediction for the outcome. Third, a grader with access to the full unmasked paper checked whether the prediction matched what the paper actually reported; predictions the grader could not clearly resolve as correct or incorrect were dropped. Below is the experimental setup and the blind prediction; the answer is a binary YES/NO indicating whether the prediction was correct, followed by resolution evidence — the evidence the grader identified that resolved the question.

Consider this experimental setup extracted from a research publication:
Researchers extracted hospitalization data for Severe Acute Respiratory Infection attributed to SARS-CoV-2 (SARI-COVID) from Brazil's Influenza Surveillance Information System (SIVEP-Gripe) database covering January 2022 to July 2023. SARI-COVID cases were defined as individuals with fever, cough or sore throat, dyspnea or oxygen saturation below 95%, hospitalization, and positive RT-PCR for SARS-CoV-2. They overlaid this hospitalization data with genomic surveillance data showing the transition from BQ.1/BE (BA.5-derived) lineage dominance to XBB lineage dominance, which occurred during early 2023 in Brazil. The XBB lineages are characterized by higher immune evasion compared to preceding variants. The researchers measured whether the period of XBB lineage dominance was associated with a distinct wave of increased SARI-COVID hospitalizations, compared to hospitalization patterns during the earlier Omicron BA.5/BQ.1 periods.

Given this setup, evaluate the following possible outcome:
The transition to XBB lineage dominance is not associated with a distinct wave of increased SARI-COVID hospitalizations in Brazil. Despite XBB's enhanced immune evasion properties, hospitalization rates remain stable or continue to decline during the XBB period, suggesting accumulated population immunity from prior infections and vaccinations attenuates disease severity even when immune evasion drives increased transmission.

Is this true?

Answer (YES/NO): NO